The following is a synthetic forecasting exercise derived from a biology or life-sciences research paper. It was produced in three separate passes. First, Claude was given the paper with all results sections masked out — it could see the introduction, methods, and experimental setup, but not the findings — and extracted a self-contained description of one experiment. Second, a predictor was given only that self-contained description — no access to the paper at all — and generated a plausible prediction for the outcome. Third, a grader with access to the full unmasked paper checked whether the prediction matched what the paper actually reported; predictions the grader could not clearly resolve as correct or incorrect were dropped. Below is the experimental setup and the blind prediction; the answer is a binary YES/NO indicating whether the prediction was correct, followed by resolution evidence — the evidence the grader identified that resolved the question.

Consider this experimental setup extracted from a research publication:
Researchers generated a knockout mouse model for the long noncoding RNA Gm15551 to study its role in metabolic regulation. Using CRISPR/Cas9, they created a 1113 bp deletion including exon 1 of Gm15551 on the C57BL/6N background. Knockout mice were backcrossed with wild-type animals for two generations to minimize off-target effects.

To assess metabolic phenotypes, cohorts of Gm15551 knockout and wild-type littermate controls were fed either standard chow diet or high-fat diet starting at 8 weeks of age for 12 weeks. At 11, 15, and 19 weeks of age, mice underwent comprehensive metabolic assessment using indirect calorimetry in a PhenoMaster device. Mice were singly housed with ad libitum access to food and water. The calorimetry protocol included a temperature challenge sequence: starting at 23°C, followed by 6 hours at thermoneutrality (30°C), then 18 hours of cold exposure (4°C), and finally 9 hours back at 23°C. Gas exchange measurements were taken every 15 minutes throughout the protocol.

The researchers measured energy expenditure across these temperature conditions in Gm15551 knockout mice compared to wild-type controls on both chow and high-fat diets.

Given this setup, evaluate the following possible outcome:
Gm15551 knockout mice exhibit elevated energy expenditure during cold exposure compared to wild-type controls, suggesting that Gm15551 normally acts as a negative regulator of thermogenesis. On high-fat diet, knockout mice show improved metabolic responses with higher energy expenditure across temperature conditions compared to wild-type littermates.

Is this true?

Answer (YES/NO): NO